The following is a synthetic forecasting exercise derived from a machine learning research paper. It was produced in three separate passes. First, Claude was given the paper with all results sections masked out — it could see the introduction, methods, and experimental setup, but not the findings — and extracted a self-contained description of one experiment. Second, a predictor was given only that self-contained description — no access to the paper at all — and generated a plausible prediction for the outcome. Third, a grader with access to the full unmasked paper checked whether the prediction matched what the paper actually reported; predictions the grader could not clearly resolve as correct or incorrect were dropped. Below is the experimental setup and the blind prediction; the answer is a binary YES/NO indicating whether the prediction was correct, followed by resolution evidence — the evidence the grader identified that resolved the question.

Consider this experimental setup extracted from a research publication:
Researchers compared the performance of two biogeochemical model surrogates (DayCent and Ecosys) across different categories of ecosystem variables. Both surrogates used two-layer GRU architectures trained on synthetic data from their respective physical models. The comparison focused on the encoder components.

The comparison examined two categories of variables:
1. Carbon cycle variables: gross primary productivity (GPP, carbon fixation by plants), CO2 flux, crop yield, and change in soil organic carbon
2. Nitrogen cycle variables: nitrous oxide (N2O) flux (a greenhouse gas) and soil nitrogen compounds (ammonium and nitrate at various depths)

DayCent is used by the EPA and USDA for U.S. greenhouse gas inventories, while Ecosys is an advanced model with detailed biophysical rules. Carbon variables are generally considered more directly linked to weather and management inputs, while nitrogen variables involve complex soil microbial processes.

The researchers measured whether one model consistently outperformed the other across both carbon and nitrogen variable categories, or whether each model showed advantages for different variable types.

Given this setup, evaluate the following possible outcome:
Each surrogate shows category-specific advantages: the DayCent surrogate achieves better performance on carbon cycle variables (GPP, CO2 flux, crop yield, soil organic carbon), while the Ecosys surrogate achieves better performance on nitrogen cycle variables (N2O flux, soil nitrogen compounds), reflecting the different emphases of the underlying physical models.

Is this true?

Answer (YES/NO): NO